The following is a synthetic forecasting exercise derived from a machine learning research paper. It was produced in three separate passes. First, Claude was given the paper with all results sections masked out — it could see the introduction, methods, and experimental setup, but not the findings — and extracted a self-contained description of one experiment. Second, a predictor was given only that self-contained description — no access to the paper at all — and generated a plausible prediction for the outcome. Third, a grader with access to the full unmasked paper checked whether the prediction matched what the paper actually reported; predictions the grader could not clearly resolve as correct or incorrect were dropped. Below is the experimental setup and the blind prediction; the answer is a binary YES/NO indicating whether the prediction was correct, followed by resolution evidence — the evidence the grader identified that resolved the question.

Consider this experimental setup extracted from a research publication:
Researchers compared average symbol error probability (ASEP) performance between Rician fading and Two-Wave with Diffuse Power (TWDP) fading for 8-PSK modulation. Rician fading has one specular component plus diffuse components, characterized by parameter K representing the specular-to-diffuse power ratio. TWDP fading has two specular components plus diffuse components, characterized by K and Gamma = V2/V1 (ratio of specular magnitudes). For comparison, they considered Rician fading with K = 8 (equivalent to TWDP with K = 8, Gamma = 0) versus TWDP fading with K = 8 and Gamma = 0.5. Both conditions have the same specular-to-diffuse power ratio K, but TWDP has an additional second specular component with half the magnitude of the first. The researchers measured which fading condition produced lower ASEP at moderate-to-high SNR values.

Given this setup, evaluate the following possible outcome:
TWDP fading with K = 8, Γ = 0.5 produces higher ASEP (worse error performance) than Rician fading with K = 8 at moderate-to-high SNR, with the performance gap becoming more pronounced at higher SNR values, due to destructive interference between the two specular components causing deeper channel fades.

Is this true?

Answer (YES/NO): YES